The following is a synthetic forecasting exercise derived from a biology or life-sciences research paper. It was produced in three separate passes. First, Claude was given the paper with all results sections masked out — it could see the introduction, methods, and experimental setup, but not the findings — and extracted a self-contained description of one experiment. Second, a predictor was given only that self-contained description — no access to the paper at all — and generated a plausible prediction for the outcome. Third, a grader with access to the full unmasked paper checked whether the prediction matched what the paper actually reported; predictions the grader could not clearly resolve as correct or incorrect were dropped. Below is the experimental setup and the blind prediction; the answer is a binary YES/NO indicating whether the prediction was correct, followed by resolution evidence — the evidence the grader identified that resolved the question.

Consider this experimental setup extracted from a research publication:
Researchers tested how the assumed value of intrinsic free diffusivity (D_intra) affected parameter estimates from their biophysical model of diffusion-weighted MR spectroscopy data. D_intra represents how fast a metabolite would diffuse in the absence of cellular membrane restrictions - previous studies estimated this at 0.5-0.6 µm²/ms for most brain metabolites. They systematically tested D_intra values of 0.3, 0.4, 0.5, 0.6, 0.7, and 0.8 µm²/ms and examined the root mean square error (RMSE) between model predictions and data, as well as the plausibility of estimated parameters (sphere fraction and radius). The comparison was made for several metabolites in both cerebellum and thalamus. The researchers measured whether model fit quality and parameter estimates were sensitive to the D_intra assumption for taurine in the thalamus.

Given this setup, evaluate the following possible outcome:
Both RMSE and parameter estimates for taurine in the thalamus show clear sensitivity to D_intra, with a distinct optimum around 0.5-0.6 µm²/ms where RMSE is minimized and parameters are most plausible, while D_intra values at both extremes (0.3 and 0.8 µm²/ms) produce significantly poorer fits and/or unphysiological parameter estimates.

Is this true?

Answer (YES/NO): NO